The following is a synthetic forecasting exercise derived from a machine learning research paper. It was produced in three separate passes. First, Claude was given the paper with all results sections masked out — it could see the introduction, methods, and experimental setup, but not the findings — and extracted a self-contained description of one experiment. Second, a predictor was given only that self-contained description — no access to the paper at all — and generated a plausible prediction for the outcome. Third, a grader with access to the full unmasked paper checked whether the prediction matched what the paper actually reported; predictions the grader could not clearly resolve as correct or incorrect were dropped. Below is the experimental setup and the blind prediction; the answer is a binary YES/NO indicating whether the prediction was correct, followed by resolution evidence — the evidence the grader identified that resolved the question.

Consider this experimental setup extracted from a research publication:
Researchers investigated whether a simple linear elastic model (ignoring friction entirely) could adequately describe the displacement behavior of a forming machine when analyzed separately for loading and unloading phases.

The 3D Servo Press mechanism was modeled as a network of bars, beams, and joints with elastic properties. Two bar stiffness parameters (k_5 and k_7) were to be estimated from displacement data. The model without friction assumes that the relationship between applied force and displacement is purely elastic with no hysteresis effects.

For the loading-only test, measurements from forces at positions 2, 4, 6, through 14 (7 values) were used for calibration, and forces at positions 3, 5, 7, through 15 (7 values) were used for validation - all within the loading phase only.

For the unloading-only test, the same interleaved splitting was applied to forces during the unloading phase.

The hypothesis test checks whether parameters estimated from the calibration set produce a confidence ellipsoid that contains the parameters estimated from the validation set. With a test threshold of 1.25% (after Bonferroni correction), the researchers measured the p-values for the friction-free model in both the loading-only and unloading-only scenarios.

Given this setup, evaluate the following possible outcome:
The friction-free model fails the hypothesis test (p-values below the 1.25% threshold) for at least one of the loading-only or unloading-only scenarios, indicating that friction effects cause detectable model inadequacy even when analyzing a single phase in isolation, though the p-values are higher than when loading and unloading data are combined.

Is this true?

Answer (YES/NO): YES